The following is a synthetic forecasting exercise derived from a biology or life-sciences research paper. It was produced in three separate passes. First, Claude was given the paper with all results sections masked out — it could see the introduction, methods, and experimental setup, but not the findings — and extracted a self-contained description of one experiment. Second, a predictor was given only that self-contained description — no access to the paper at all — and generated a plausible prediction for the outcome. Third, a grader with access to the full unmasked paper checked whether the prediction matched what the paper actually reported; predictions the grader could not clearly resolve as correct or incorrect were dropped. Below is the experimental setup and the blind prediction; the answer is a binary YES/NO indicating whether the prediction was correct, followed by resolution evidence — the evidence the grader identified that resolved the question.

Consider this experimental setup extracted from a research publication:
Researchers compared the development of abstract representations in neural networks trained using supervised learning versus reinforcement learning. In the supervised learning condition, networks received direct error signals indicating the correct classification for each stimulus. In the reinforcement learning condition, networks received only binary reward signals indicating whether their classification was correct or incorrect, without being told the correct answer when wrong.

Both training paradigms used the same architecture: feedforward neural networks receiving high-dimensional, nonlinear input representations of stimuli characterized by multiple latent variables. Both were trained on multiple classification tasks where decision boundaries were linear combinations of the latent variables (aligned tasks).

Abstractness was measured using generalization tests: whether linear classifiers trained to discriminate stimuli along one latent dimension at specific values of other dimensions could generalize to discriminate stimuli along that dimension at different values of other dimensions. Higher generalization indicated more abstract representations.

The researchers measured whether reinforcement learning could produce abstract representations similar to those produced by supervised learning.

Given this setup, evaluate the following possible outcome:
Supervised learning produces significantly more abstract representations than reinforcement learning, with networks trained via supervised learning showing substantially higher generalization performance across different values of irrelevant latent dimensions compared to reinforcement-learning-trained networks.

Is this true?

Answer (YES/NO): NO